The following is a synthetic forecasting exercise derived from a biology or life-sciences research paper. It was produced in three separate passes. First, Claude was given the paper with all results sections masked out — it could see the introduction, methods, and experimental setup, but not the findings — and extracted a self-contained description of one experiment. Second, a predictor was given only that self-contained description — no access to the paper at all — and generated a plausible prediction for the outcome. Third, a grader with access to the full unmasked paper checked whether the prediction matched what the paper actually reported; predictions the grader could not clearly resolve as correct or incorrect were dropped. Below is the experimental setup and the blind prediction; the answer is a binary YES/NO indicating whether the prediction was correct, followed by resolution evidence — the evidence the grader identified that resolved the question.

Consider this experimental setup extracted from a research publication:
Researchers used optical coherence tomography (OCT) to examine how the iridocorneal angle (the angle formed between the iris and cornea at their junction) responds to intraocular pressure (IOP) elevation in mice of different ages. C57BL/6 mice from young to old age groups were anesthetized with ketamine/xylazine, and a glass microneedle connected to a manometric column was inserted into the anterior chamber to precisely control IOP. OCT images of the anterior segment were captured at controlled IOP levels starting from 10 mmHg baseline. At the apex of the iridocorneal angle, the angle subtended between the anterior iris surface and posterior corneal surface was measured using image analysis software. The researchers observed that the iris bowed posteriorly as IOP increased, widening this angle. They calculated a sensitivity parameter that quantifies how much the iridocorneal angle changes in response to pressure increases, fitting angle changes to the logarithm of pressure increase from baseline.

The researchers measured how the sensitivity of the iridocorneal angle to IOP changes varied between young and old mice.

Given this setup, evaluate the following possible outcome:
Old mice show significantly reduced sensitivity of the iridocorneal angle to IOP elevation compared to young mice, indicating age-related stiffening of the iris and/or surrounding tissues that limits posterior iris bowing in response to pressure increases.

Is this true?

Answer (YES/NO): YES